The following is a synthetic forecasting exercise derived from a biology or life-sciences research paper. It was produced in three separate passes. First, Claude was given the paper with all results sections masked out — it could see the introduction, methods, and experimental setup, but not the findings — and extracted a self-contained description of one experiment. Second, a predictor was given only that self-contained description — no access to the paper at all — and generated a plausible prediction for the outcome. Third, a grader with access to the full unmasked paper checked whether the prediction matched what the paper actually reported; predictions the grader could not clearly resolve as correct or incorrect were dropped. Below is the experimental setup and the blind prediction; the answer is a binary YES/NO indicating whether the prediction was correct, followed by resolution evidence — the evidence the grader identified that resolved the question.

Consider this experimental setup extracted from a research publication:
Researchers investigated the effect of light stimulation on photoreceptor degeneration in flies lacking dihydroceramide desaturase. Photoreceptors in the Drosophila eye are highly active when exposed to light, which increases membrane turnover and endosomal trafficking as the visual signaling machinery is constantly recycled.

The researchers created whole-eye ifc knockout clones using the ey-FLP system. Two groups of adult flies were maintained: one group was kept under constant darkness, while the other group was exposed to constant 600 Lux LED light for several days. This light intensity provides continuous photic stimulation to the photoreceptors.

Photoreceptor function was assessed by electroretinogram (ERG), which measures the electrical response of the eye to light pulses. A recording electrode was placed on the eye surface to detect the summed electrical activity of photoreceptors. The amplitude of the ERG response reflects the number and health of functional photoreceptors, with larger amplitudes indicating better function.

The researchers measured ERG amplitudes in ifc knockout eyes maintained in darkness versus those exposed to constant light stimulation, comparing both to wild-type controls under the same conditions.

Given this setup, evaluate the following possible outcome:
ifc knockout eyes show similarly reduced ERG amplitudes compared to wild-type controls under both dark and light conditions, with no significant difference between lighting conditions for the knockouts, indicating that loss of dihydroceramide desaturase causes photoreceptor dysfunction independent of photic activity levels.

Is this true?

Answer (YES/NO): NO